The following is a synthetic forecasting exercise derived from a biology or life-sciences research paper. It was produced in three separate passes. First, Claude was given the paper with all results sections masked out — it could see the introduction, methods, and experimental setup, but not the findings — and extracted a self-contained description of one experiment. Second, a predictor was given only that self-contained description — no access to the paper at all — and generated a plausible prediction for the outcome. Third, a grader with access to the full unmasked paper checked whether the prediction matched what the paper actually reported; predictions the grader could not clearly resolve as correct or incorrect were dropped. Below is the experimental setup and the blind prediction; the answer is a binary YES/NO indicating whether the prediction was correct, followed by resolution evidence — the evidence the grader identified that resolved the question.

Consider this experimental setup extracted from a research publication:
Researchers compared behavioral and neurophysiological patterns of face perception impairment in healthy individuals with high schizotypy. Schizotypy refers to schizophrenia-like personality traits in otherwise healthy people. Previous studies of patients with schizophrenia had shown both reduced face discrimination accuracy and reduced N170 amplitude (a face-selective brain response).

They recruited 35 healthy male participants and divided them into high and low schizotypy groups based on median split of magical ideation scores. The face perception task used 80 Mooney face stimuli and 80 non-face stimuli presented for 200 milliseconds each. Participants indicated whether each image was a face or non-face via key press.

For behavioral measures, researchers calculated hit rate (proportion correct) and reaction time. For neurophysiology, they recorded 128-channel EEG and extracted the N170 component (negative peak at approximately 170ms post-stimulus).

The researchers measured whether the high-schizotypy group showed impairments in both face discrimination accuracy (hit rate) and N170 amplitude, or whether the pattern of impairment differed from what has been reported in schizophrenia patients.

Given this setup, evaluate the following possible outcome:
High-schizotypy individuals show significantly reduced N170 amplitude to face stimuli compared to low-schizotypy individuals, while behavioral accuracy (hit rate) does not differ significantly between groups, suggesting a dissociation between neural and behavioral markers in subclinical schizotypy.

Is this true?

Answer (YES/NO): YES